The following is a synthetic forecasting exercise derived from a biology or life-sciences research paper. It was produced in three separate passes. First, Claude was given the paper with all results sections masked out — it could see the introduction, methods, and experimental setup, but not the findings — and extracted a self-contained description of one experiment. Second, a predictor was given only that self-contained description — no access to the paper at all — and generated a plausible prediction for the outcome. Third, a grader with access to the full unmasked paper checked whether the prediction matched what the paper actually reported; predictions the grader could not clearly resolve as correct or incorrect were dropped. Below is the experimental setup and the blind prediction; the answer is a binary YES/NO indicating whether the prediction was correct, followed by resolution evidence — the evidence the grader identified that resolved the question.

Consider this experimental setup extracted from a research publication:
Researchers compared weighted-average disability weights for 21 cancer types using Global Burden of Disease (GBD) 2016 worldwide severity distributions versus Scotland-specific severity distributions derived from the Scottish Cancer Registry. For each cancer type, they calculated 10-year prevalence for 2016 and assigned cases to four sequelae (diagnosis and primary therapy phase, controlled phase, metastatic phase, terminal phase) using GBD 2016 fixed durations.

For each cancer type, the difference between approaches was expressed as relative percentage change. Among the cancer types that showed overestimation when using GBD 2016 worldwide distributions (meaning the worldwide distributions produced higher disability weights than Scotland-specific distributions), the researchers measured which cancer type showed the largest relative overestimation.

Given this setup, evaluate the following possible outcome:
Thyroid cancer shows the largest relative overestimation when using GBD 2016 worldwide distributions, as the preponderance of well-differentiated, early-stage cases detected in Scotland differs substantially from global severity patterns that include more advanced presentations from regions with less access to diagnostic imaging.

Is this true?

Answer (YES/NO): NO